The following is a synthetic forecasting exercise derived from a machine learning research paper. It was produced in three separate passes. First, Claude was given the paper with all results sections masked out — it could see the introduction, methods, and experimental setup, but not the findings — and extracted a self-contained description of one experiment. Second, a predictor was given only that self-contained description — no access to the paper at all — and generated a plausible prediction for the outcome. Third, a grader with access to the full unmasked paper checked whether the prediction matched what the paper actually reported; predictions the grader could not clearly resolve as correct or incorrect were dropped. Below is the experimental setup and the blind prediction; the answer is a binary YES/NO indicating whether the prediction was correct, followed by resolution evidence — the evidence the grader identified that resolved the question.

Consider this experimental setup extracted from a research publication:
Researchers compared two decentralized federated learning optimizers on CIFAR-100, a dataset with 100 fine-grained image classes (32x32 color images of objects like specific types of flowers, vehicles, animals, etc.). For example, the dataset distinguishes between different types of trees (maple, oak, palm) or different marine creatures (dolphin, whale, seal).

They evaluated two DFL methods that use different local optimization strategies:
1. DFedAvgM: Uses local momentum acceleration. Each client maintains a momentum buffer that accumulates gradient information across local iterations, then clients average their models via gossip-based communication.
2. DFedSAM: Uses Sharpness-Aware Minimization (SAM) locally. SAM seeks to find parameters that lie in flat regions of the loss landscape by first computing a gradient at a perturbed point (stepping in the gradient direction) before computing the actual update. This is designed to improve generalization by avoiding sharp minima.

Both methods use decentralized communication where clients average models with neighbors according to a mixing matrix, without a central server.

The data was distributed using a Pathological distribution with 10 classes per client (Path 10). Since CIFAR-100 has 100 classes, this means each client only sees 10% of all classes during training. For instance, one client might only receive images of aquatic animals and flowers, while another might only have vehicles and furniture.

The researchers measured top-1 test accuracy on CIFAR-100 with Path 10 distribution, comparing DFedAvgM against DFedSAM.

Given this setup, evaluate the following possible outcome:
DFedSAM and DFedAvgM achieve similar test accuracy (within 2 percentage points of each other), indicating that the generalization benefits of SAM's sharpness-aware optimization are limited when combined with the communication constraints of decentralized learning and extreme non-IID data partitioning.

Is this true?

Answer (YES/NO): NO